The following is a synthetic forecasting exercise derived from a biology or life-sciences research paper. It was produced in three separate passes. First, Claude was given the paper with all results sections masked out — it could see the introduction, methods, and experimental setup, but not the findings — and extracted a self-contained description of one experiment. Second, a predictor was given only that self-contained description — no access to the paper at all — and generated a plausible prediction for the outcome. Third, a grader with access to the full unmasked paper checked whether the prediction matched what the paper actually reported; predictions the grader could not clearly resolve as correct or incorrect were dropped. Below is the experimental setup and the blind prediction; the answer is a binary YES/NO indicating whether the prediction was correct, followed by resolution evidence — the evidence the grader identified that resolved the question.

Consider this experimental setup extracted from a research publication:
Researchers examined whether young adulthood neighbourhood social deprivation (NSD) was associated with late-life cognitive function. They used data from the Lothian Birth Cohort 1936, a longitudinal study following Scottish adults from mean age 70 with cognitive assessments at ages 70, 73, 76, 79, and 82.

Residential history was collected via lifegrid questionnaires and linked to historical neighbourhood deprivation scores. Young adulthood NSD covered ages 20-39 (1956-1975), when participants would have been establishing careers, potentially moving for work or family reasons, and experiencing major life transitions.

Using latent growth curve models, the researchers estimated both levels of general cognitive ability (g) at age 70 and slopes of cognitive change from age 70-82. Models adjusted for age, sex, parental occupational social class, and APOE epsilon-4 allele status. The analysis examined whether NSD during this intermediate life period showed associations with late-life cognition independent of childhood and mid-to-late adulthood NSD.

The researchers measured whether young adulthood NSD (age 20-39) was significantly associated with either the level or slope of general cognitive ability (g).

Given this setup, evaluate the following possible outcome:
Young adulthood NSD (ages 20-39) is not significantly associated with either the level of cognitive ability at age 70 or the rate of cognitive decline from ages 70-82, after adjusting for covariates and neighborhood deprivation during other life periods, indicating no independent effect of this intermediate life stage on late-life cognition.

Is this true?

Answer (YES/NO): YES